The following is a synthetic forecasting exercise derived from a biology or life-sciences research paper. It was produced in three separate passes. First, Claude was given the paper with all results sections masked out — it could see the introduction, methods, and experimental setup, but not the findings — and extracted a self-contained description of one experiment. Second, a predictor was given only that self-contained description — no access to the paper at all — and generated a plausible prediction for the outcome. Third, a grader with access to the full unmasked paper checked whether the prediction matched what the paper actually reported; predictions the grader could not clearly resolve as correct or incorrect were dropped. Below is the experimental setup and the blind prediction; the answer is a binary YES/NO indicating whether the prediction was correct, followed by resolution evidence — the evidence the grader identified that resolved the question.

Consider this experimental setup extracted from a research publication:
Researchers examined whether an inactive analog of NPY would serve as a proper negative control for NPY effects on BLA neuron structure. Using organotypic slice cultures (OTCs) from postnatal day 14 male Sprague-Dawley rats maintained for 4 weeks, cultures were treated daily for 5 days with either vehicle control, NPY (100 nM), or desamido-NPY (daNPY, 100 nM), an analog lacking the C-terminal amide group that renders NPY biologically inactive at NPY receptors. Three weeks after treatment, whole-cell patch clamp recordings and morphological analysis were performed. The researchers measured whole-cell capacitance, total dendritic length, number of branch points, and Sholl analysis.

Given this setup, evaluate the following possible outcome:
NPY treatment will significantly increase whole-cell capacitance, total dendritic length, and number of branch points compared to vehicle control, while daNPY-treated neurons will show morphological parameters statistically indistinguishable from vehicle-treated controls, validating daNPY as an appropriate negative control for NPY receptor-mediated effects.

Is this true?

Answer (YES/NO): NO